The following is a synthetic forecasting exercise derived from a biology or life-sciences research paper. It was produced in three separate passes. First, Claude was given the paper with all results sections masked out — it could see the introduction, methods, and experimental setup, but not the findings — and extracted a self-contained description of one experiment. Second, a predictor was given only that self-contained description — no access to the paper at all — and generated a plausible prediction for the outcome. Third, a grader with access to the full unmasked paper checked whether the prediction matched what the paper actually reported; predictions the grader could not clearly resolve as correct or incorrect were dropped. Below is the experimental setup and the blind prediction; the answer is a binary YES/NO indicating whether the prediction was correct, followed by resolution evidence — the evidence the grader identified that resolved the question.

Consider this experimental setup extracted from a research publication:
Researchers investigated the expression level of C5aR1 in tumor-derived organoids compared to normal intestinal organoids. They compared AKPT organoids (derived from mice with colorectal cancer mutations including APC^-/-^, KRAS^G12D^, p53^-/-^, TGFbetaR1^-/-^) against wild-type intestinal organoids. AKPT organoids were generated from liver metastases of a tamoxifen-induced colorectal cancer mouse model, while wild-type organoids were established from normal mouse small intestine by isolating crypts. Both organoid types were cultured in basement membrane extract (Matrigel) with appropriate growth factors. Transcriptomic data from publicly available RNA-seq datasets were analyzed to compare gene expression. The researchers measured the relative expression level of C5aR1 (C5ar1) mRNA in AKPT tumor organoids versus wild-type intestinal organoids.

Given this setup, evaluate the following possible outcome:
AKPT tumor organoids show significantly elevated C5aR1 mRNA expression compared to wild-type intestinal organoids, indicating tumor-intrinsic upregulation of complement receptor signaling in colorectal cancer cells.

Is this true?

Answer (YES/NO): YES